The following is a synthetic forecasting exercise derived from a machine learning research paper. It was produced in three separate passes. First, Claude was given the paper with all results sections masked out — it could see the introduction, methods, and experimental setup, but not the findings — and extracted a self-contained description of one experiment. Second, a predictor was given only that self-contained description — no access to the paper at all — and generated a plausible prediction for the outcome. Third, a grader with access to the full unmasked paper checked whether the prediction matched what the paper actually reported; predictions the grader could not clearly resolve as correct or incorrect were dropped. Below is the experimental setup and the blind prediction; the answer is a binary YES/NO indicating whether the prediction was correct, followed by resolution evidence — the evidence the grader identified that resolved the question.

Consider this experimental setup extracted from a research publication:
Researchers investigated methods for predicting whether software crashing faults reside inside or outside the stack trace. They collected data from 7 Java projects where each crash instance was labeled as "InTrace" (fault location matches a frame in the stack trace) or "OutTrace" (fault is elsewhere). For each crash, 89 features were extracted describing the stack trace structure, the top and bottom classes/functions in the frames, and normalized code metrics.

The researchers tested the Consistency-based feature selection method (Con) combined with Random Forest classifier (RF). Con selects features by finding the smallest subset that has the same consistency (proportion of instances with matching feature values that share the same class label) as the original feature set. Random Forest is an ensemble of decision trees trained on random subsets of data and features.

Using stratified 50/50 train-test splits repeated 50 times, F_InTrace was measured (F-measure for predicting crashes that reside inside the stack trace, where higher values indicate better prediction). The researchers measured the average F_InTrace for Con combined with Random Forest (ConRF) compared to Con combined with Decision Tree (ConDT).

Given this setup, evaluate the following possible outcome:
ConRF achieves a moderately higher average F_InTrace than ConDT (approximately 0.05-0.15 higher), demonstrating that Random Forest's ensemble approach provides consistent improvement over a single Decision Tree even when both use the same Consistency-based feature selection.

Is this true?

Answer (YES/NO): NO